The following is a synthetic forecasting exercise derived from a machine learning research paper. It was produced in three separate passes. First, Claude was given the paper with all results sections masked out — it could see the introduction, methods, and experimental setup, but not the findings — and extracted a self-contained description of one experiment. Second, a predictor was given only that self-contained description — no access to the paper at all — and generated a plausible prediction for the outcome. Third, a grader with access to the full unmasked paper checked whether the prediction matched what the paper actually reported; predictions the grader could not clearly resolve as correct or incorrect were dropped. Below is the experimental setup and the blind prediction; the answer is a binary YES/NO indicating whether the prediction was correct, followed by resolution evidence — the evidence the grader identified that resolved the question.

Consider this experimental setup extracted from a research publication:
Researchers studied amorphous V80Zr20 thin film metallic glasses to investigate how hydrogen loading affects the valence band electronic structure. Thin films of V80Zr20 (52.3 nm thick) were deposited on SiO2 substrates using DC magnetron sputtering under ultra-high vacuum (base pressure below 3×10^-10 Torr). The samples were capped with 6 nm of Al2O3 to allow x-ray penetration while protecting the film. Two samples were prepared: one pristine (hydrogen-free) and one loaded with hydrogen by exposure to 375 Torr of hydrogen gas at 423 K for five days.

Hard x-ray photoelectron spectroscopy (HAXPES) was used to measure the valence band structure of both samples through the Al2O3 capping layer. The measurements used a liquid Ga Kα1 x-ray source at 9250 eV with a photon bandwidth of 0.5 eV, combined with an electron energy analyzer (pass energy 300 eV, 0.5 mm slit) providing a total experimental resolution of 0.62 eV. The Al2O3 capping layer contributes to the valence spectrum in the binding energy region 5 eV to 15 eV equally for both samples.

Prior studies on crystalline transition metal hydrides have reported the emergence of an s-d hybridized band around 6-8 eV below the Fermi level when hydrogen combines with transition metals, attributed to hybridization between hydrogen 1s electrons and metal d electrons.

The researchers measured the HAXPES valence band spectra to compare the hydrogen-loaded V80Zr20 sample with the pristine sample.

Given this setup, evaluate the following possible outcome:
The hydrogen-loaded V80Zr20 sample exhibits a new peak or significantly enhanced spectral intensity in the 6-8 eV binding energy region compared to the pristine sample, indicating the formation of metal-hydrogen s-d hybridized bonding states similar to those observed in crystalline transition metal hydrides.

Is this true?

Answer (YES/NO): YES